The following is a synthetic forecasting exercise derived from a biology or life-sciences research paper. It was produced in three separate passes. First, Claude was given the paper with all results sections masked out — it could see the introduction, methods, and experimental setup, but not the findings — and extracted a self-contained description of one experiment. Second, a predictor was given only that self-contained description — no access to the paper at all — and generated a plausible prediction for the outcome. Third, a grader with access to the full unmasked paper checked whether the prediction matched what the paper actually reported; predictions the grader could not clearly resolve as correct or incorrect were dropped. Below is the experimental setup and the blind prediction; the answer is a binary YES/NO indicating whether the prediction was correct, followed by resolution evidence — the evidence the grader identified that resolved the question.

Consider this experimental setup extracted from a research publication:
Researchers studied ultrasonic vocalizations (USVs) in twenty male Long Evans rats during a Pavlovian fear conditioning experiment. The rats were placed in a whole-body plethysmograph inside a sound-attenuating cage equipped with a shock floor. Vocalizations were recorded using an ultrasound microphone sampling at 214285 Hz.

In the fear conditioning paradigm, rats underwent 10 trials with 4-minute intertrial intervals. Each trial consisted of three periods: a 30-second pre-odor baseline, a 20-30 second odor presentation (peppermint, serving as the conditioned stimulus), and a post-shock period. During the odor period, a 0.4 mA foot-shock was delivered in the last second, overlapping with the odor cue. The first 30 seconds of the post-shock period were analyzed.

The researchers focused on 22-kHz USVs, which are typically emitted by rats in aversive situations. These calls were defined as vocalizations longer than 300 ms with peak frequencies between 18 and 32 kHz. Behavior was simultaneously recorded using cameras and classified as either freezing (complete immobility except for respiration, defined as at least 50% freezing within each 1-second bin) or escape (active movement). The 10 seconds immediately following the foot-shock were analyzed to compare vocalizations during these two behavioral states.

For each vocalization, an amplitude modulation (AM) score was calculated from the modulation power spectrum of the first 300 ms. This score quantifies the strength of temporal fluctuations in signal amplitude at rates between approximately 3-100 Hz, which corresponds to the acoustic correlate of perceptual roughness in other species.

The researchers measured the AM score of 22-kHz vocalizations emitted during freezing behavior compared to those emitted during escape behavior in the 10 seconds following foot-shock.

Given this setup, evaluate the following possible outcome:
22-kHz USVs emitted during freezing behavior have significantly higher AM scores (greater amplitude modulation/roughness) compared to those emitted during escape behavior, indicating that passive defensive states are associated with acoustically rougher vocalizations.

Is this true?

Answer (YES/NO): NO